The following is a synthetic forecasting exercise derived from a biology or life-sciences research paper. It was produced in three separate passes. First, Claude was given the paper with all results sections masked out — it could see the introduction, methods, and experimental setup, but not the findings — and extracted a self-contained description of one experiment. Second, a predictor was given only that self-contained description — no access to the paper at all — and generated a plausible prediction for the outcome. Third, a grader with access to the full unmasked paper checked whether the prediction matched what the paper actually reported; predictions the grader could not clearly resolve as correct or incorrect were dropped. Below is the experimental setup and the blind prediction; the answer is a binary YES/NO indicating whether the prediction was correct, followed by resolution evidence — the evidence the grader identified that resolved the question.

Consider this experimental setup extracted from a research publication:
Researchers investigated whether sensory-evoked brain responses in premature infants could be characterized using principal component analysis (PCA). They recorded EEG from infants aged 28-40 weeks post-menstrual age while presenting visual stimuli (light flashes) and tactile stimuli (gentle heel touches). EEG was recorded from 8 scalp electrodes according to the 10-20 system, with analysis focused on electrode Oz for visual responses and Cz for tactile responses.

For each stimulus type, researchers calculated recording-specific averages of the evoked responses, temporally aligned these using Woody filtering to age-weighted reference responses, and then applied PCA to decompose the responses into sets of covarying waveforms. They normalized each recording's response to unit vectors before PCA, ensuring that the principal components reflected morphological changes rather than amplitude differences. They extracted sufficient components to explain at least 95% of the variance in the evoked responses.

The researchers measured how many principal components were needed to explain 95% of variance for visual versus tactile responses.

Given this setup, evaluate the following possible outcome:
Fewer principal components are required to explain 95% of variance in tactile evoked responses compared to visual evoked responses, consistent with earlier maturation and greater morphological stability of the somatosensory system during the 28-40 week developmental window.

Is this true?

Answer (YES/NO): YES